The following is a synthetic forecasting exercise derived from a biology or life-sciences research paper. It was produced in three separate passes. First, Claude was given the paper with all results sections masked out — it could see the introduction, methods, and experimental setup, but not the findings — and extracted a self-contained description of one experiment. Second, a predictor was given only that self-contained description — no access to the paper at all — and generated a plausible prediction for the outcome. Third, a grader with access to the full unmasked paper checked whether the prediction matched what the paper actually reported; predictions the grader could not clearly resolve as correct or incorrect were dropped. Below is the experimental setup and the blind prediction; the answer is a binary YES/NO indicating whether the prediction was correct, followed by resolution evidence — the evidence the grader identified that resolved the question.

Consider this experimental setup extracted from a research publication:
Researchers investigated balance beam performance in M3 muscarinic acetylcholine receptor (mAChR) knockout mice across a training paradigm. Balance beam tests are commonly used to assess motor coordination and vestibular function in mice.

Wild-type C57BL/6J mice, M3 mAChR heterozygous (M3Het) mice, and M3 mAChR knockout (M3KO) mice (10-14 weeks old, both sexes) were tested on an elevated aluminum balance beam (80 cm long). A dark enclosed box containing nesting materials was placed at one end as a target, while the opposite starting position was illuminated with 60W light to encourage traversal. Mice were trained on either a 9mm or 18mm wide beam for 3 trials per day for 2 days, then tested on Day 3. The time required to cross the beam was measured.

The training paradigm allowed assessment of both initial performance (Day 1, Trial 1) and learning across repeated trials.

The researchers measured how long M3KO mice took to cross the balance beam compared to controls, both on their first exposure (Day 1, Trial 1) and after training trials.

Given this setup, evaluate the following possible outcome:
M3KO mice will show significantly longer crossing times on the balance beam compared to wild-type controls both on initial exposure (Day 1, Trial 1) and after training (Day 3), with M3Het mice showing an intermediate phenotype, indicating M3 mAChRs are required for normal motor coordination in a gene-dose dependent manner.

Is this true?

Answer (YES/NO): NO